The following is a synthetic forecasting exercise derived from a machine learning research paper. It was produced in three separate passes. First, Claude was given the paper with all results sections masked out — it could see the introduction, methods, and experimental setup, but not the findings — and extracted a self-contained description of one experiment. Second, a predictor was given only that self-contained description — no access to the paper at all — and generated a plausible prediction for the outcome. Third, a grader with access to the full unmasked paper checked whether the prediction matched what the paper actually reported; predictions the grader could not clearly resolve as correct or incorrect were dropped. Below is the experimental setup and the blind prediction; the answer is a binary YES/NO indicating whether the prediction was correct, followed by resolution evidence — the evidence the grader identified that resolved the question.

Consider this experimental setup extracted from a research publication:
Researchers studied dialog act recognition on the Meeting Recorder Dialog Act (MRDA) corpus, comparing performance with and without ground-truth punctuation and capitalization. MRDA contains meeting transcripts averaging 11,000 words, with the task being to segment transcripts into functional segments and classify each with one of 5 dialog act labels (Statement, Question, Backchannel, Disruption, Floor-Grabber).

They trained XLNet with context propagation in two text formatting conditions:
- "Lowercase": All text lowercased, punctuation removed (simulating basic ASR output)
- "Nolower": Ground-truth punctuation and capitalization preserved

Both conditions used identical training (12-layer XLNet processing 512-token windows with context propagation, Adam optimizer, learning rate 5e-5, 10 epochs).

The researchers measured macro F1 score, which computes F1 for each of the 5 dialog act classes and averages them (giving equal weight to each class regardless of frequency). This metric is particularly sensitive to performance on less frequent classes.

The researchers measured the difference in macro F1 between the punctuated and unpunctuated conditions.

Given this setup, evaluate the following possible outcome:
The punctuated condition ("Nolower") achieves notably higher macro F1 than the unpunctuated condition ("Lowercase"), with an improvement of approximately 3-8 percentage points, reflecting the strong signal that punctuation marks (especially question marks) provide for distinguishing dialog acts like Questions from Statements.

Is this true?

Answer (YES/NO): NO